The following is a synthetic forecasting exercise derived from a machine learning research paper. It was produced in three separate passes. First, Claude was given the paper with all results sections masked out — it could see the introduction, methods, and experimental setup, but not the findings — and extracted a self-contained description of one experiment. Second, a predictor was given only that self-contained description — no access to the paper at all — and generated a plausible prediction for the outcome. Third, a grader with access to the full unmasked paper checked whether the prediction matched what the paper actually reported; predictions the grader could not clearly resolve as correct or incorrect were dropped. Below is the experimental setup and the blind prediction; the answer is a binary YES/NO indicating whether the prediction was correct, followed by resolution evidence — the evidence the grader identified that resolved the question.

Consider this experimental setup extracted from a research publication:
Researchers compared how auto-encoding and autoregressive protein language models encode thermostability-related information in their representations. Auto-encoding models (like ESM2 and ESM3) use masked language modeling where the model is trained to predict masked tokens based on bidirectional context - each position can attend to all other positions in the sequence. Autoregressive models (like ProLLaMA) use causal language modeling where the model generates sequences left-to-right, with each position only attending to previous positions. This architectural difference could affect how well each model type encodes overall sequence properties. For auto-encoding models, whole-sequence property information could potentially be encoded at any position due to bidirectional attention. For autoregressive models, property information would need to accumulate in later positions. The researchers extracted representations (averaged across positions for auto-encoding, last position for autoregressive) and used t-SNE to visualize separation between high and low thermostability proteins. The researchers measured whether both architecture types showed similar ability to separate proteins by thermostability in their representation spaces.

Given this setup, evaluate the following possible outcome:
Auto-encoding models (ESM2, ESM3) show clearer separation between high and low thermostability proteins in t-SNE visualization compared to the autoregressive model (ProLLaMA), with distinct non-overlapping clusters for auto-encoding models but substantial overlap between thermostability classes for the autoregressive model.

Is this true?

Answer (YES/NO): NO